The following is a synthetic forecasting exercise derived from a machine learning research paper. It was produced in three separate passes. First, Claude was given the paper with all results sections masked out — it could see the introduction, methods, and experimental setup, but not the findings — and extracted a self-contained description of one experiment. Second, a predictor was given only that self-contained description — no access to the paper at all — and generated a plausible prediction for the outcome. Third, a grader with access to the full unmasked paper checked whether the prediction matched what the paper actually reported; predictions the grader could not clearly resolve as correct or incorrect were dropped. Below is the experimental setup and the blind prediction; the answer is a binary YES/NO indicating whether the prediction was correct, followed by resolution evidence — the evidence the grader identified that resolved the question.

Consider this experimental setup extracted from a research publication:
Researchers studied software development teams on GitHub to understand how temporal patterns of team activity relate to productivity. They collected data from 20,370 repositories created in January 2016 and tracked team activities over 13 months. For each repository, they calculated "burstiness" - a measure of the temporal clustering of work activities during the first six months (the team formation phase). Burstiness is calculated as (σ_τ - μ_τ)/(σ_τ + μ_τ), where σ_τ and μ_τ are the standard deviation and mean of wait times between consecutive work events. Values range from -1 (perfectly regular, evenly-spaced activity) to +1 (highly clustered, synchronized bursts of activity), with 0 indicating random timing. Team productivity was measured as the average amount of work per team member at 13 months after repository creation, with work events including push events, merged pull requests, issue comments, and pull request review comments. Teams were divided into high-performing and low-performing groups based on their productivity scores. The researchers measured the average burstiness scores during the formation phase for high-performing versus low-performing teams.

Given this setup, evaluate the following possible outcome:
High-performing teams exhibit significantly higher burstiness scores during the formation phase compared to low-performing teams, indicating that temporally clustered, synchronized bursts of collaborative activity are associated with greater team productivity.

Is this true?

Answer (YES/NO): YES